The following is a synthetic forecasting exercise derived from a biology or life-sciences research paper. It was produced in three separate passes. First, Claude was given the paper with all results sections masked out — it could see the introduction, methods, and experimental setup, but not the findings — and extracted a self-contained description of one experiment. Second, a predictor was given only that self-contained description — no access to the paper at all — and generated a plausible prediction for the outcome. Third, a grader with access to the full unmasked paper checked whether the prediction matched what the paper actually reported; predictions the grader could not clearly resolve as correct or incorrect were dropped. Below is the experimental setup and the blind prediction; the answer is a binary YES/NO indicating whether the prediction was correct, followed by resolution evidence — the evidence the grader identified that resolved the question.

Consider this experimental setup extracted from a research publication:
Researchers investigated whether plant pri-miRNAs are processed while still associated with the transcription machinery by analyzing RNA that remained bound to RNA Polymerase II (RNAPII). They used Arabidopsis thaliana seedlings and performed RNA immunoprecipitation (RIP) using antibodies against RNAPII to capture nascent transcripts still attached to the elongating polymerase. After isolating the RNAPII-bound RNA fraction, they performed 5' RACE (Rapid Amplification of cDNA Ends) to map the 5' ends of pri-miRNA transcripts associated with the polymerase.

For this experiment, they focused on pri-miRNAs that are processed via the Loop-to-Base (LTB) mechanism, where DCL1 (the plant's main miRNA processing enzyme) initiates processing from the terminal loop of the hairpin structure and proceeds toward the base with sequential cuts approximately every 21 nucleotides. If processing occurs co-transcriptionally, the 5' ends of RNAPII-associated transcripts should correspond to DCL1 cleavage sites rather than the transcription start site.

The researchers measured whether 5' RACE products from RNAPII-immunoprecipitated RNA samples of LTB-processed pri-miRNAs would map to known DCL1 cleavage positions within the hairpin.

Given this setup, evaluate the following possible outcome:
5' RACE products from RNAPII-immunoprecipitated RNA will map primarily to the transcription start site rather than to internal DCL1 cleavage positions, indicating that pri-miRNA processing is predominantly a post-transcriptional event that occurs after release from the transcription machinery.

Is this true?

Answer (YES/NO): NO